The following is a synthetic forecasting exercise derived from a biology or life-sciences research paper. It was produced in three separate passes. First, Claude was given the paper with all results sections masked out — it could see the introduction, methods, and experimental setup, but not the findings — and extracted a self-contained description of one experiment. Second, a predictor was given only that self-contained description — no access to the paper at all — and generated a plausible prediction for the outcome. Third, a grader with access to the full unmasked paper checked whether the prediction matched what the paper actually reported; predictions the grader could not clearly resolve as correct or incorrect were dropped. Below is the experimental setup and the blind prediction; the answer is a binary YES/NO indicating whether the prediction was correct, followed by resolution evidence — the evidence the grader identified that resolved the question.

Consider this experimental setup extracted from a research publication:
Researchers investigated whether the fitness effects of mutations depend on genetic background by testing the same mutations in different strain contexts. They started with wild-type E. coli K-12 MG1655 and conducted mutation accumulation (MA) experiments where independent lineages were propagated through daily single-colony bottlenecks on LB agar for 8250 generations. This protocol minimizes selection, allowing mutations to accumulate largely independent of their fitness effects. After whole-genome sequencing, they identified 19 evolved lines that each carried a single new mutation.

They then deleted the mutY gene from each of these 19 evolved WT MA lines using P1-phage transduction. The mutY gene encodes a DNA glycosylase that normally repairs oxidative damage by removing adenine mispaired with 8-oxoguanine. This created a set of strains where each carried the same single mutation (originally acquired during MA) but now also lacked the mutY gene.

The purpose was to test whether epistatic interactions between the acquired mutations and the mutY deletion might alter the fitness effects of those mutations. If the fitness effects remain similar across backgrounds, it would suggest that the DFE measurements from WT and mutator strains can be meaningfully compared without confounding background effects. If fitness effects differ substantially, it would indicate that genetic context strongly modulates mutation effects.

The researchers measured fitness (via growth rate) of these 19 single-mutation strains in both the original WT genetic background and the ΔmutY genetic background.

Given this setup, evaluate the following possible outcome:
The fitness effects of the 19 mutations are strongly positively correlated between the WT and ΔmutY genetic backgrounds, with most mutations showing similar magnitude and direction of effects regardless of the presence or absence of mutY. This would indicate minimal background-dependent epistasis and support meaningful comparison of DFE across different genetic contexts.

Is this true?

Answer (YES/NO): YES